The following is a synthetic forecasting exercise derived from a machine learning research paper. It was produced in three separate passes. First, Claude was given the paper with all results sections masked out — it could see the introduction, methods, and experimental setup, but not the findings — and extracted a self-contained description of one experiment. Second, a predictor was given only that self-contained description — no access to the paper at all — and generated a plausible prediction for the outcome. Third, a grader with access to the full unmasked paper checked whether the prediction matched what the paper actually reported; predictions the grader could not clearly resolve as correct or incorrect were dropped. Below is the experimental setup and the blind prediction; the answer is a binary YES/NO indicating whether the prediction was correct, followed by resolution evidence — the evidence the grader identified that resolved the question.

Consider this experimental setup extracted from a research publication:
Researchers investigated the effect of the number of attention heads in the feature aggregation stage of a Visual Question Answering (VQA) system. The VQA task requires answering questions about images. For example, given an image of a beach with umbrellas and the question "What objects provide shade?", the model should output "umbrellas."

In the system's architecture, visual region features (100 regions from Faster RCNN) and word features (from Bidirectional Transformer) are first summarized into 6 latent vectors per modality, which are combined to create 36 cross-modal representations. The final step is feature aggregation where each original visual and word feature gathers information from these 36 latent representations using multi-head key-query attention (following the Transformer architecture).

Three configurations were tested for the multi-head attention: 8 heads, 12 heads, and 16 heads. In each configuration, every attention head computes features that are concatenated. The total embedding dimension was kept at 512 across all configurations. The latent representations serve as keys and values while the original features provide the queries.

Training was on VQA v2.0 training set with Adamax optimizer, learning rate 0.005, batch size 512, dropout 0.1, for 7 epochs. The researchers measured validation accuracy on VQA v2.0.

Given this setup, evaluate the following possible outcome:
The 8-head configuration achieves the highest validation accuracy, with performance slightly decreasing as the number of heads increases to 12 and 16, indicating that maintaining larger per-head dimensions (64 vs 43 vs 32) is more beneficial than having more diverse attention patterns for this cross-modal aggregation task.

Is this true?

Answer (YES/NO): NO